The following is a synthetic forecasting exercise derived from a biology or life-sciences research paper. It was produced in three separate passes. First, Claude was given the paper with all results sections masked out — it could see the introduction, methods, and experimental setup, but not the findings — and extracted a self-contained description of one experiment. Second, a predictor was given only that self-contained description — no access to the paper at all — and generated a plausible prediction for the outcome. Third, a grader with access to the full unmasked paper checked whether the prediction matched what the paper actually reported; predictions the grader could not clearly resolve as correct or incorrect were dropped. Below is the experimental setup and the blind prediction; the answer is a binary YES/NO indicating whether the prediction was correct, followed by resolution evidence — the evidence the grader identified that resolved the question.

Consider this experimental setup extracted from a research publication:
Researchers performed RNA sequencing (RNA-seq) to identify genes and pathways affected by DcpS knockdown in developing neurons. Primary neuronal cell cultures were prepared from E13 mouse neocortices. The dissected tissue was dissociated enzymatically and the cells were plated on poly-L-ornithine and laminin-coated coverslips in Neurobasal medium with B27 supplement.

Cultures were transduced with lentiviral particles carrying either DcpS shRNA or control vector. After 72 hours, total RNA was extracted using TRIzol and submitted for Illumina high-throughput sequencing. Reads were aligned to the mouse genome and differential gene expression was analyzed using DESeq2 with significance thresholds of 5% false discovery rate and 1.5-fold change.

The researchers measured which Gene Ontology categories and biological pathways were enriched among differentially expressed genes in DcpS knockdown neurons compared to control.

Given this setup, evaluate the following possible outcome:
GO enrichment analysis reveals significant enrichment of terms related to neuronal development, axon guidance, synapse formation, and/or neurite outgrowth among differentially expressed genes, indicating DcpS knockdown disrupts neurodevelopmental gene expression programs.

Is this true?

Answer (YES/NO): NO